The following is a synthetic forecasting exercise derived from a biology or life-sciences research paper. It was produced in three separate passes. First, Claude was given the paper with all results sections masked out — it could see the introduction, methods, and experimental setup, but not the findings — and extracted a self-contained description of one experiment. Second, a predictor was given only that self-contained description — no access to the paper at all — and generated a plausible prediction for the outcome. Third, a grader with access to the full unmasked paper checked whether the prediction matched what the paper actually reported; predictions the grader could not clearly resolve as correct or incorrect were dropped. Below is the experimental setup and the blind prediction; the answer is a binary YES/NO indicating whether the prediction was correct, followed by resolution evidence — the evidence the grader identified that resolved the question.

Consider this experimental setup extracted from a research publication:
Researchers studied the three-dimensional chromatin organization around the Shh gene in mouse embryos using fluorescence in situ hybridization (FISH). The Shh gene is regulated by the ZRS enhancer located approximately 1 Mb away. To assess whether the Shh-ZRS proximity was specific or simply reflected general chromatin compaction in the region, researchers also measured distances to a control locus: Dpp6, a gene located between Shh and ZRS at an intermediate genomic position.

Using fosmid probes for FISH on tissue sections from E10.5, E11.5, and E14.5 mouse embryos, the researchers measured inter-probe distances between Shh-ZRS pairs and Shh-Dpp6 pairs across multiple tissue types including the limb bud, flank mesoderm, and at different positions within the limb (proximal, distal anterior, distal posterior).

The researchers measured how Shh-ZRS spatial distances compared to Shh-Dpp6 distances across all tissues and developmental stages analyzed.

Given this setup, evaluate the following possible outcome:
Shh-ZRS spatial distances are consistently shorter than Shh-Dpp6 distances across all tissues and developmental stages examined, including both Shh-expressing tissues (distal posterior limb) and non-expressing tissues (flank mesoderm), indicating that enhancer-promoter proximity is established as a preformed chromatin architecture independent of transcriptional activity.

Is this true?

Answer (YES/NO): YES